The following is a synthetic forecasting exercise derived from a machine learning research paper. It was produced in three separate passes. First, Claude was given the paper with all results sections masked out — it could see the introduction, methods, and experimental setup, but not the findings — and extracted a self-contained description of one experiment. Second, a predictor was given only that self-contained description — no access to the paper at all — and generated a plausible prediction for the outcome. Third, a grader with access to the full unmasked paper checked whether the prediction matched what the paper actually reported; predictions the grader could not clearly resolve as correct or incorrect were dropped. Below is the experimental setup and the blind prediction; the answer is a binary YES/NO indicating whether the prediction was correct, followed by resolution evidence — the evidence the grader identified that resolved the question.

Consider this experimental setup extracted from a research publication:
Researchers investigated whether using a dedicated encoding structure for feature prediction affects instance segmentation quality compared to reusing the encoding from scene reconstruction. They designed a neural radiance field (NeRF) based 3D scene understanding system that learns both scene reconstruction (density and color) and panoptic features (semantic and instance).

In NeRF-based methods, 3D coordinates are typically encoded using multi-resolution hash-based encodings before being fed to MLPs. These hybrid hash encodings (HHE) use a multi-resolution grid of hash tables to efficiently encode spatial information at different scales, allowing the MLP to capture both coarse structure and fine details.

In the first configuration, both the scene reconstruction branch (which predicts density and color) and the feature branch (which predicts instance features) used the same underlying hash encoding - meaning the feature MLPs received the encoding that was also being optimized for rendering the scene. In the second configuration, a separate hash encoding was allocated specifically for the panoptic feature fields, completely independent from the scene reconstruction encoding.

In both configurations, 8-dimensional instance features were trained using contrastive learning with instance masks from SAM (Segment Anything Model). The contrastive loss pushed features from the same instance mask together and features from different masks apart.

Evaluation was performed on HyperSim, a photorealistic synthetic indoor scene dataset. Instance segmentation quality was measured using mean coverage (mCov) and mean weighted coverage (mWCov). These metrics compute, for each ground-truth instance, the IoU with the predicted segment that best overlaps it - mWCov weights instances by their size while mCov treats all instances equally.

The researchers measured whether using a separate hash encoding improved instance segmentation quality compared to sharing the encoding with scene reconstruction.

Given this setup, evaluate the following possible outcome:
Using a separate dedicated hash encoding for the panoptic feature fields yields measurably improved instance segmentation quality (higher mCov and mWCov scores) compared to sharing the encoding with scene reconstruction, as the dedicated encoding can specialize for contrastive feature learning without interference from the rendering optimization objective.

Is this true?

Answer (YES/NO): YES